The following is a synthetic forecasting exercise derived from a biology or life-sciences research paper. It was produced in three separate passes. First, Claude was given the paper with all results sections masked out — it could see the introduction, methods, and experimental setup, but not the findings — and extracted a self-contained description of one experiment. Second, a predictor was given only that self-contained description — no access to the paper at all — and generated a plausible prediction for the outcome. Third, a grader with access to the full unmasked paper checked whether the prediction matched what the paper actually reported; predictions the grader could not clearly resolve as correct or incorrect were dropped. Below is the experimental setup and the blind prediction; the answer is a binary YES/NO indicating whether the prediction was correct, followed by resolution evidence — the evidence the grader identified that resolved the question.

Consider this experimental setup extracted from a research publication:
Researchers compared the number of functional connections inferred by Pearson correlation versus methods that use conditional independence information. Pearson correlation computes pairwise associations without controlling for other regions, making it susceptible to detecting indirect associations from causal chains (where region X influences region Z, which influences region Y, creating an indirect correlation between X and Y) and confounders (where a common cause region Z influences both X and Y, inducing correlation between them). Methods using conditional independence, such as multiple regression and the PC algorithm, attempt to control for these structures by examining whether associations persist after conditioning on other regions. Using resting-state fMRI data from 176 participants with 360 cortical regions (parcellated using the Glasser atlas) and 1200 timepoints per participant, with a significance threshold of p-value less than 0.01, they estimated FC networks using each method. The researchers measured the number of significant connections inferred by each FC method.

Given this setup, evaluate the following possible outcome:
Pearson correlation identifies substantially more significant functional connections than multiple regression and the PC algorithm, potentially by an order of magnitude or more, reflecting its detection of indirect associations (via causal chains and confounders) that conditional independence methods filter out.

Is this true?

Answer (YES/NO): YES